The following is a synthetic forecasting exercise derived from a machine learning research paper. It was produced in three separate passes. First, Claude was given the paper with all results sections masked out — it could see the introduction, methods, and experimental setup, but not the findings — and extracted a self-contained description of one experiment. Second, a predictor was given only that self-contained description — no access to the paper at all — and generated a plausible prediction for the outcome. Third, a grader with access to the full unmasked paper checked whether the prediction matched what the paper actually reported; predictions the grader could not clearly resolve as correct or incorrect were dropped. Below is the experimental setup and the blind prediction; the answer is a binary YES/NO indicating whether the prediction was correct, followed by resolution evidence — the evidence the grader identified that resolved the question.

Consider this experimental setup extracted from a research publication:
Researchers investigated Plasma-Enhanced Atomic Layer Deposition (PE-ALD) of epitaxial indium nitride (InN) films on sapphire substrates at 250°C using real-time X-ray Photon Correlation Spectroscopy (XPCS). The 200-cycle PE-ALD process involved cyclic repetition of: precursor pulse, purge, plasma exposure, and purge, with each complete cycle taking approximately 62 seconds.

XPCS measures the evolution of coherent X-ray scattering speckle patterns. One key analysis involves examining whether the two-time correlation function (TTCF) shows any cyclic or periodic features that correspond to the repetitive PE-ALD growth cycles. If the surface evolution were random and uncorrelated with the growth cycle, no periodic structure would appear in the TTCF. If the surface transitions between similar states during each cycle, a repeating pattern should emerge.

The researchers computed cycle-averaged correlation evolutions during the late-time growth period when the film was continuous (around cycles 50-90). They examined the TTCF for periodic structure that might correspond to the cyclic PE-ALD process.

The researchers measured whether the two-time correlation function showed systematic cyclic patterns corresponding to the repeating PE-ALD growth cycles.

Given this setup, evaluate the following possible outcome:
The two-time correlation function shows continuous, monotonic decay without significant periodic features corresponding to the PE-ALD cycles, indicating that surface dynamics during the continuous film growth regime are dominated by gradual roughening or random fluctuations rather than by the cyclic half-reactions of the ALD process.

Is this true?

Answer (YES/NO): NO